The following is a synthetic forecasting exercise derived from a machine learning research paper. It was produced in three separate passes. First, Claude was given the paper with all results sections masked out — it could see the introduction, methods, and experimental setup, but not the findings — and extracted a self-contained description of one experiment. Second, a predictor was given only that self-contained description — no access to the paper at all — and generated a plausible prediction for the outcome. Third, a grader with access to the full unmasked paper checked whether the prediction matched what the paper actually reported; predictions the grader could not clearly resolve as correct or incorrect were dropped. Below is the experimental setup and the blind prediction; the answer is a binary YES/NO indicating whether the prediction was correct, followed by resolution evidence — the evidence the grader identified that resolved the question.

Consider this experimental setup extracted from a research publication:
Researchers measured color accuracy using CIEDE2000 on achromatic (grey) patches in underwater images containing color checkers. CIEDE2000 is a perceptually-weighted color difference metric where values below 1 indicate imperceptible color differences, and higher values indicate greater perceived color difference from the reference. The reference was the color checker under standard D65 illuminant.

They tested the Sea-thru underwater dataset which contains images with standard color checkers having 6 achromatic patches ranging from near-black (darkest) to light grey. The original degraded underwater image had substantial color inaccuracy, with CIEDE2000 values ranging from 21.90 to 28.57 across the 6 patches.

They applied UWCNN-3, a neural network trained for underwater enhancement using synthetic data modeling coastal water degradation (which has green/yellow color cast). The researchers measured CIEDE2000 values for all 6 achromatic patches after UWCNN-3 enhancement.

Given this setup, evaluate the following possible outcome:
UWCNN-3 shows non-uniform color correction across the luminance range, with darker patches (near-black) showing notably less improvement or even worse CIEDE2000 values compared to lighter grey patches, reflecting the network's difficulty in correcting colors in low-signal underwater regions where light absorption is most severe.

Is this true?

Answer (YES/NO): NO